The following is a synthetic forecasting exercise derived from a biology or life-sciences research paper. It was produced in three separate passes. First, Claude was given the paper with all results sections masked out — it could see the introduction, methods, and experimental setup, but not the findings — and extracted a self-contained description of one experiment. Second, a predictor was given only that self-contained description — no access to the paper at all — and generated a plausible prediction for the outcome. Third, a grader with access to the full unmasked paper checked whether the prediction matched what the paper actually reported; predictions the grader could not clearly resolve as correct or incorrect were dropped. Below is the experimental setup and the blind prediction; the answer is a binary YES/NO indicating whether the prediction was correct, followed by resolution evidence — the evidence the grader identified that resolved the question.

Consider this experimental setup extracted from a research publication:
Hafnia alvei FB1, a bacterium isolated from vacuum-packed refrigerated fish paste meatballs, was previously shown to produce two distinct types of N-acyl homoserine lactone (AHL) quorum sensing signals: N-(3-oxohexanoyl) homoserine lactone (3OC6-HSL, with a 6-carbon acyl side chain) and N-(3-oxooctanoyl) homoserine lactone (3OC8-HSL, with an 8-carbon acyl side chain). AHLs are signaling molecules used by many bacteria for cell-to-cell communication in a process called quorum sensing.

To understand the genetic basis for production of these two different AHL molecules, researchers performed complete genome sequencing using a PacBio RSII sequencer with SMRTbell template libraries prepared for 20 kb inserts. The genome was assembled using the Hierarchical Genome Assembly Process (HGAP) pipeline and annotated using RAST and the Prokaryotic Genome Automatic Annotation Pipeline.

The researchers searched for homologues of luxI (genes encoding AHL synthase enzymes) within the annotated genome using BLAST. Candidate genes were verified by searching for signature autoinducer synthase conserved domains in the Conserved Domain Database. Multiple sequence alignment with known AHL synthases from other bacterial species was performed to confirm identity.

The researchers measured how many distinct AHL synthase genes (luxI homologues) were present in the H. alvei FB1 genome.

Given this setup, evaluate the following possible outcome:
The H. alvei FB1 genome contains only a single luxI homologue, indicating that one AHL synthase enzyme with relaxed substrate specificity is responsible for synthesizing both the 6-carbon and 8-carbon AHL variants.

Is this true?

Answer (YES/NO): YES